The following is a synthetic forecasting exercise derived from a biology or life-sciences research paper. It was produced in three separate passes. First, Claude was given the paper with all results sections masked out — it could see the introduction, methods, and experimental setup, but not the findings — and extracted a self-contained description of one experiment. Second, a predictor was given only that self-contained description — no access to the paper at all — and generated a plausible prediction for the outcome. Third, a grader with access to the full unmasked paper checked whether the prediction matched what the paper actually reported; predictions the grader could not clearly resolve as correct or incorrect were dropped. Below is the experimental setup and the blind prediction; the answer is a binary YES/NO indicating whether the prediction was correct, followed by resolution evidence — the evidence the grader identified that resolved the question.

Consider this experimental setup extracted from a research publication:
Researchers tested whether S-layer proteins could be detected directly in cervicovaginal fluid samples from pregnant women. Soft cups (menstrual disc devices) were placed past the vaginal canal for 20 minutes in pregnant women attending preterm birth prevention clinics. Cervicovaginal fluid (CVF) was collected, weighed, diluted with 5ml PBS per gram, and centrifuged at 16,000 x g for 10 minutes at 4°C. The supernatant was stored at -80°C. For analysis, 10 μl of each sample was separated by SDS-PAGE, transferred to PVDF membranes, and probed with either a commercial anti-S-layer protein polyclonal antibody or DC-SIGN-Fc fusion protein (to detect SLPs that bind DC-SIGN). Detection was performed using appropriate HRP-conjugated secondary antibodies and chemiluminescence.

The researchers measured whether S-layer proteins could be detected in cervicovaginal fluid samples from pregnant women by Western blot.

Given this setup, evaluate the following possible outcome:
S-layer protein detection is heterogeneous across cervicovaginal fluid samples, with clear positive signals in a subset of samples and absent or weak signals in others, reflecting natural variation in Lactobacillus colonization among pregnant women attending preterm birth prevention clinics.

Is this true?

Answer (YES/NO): YES